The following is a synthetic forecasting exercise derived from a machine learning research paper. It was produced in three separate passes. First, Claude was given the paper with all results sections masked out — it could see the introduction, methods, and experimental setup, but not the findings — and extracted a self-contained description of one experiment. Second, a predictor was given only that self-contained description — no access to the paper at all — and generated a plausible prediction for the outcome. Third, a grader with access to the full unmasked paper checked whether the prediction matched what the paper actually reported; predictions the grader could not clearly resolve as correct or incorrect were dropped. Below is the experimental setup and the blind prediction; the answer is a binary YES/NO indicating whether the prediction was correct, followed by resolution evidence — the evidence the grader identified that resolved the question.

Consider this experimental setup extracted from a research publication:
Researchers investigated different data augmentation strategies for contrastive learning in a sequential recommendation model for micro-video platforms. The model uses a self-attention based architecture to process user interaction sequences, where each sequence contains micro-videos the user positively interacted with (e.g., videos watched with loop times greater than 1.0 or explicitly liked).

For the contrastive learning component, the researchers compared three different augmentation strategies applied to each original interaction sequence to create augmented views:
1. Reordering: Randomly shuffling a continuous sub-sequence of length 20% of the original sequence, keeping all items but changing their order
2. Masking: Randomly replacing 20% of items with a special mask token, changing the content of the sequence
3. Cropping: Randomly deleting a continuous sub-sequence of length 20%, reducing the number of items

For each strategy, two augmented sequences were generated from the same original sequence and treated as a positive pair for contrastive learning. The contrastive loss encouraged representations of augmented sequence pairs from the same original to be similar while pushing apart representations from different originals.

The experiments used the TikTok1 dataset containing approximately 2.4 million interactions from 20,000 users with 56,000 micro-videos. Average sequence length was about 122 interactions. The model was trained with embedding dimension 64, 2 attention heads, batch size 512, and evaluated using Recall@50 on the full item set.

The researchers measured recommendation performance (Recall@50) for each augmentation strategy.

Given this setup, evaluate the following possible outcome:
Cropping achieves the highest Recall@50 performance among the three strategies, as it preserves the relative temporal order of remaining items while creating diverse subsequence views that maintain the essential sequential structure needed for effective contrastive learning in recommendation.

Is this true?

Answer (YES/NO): NO